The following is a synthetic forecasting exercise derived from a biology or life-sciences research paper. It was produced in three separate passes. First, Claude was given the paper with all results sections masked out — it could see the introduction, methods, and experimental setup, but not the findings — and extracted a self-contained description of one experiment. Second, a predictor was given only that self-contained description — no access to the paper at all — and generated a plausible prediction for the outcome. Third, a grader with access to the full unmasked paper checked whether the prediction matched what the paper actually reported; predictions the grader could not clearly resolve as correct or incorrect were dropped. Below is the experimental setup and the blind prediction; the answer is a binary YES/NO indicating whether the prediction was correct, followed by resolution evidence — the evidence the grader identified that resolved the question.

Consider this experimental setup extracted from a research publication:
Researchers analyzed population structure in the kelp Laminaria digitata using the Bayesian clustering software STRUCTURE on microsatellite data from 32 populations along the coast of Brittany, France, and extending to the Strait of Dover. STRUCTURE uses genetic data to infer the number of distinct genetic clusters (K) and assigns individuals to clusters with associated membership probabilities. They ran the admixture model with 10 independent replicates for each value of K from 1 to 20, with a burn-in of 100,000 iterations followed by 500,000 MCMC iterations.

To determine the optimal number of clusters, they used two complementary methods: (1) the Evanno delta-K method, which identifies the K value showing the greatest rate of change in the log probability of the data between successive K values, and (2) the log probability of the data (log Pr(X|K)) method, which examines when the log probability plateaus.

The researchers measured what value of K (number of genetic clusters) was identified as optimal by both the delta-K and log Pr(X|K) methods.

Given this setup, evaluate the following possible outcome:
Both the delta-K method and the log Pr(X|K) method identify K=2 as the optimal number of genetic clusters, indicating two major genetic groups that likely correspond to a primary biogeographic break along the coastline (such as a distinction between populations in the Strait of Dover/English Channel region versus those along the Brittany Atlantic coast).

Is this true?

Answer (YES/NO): NO